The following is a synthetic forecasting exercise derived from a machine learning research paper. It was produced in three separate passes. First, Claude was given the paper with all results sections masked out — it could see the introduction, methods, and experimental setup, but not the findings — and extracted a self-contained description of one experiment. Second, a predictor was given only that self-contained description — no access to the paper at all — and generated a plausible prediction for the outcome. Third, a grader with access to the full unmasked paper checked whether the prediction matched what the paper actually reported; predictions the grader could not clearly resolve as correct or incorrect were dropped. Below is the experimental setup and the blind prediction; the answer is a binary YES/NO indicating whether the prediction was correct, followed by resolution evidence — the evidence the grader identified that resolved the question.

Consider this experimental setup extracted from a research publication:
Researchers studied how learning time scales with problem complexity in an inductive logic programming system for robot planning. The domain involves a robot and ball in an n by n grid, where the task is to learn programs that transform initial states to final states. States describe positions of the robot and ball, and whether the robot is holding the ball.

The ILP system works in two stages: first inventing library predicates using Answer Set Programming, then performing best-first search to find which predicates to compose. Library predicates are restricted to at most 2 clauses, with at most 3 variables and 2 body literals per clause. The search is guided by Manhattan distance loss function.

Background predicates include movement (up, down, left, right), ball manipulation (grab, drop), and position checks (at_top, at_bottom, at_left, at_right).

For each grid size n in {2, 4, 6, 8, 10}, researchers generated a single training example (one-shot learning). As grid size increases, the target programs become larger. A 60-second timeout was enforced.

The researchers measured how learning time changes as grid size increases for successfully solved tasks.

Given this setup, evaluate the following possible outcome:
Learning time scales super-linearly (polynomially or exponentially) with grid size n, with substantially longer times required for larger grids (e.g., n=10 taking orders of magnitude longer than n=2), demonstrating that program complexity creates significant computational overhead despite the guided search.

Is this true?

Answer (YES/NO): YES